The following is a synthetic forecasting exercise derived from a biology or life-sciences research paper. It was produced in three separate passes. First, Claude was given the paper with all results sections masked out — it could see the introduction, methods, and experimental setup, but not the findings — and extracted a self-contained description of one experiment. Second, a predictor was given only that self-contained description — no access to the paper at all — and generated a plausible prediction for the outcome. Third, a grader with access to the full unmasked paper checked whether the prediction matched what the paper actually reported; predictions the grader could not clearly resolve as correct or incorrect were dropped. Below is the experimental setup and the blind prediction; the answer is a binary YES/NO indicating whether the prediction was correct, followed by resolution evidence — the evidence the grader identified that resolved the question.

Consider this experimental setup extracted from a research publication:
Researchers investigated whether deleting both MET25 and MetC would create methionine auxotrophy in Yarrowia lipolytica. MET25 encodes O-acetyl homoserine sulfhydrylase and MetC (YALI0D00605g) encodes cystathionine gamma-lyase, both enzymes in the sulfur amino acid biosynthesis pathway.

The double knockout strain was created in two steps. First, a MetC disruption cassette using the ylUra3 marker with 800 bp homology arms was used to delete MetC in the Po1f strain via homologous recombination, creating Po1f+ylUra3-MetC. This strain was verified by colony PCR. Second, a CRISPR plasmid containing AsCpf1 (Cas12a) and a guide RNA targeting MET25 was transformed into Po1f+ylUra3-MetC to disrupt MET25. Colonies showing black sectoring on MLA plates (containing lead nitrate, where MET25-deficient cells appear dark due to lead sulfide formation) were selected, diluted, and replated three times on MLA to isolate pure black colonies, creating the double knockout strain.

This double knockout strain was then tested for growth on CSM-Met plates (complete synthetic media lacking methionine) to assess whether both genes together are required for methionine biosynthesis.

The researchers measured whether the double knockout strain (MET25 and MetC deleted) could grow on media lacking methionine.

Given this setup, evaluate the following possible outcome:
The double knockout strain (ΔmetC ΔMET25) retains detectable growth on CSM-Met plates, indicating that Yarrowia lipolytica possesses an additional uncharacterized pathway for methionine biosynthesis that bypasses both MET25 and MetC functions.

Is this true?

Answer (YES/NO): YES